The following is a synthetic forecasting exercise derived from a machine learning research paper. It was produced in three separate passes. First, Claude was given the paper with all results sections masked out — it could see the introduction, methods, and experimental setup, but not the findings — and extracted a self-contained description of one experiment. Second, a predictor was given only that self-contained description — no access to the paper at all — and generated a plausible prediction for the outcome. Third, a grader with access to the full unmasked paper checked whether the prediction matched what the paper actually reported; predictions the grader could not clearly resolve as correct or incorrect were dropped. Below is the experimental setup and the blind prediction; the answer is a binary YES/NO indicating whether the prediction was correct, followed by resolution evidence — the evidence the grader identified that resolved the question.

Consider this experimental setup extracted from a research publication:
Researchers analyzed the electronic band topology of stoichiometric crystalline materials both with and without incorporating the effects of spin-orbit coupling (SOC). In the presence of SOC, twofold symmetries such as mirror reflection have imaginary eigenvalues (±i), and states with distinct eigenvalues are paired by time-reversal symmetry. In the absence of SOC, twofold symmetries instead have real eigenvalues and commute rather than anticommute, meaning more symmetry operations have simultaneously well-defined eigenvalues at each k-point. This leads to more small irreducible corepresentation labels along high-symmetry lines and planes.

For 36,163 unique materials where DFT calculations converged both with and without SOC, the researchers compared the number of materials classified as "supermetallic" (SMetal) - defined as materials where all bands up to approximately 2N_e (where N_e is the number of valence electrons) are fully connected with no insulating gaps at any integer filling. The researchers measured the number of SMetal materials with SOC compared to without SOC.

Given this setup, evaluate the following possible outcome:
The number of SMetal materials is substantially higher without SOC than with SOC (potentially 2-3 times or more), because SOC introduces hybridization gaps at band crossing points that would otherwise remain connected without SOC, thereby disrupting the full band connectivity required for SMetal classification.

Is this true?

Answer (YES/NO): YES